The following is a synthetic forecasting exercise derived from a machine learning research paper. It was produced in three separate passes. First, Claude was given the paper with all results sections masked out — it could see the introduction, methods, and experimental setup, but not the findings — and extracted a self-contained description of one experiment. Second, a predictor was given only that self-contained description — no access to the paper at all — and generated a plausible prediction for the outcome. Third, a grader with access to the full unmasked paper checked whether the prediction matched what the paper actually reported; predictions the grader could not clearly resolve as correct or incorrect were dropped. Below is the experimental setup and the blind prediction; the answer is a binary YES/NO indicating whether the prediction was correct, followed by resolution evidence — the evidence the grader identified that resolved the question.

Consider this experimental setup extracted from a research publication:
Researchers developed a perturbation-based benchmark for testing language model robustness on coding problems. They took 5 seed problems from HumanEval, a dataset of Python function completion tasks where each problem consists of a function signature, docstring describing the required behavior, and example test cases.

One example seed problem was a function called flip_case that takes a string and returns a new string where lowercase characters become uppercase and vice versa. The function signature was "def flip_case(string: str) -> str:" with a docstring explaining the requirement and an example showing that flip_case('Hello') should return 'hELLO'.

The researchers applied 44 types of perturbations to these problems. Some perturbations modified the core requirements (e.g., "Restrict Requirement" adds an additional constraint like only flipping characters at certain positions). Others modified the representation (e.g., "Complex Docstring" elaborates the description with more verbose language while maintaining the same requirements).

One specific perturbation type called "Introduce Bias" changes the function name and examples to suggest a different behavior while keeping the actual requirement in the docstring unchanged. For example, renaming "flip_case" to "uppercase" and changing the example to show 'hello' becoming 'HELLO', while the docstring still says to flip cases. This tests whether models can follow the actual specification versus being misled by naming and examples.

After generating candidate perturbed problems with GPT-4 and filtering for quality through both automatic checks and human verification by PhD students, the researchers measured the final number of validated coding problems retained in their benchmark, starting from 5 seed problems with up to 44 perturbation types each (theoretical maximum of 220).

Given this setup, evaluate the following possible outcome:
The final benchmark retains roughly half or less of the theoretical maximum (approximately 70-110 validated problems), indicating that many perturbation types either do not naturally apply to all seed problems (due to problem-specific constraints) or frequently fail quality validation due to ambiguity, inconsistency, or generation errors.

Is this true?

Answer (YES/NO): NO